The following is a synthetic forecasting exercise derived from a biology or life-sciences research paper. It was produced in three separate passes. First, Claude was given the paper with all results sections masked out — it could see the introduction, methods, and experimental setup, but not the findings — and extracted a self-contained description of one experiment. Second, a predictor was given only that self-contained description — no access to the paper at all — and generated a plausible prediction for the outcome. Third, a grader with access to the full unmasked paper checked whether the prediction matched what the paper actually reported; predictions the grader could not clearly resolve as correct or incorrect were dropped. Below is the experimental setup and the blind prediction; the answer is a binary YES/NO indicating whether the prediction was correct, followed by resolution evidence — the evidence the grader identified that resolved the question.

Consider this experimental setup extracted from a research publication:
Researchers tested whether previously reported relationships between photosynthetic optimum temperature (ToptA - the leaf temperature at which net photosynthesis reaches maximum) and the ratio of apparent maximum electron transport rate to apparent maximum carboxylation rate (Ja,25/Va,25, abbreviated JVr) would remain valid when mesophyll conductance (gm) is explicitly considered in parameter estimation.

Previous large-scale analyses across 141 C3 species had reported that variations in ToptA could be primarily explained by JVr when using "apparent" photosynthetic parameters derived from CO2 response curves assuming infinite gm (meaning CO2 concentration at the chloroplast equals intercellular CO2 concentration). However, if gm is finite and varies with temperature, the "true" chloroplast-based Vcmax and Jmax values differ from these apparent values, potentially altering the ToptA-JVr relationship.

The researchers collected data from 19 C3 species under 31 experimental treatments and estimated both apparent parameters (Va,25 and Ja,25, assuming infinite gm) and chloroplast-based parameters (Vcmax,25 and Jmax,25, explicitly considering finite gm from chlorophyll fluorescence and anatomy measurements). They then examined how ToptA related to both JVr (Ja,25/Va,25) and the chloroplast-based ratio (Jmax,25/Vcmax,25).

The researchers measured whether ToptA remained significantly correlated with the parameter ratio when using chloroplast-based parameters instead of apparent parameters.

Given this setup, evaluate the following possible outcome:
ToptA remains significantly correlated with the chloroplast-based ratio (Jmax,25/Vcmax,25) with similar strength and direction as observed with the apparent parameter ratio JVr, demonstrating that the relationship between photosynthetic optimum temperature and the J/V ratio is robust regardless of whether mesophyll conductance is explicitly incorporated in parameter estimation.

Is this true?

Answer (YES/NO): NO